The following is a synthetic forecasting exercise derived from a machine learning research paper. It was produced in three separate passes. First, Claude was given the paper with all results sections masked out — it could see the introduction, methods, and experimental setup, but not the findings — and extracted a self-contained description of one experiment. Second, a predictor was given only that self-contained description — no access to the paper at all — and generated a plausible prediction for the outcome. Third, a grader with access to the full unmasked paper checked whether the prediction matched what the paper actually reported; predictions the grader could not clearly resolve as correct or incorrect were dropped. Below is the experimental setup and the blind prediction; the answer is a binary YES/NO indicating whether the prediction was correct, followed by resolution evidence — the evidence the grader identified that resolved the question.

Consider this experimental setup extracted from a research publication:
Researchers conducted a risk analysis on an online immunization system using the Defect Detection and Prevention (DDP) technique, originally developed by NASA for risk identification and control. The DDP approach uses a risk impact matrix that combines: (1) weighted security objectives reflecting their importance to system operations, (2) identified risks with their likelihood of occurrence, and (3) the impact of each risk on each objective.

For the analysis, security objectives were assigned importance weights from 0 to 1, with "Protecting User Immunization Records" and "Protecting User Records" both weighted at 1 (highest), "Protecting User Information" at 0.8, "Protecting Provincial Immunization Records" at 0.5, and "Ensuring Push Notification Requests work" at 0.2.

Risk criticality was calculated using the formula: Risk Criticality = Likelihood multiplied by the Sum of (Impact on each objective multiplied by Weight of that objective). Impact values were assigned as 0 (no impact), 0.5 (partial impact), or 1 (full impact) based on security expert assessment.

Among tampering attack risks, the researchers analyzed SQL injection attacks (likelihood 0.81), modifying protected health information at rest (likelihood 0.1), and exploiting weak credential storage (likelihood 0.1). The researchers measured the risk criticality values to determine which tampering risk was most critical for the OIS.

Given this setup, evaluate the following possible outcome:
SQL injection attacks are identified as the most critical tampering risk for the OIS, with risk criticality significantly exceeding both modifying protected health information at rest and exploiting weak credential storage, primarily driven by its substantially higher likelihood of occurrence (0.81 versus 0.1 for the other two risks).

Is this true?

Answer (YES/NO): YES